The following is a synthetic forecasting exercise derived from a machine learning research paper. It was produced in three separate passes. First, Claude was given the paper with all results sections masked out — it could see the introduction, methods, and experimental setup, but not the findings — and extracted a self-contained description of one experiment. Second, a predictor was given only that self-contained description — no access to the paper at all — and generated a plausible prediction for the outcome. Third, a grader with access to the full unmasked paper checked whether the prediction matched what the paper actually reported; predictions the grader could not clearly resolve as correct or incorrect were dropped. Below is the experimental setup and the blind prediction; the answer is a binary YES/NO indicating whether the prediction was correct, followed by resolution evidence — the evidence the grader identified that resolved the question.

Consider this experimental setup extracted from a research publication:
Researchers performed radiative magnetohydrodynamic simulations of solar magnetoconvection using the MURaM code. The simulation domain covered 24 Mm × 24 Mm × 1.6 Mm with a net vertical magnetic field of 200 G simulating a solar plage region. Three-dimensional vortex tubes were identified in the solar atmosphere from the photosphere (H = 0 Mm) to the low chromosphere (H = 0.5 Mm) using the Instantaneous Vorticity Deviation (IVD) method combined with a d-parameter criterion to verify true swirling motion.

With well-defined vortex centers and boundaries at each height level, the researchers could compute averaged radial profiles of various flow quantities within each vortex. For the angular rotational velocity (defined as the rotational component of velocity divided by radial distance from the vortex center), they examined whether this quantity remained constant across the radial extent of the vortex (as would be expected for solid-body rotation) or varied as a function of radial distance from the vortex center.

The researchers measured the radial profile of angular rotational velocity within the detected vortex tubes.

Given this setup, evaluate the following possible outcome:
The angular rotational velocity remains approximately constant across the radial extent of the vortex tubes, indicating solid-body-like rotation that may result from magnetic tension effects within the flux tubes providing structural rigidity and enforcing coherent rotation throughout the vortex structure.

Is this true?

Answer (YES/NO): NO